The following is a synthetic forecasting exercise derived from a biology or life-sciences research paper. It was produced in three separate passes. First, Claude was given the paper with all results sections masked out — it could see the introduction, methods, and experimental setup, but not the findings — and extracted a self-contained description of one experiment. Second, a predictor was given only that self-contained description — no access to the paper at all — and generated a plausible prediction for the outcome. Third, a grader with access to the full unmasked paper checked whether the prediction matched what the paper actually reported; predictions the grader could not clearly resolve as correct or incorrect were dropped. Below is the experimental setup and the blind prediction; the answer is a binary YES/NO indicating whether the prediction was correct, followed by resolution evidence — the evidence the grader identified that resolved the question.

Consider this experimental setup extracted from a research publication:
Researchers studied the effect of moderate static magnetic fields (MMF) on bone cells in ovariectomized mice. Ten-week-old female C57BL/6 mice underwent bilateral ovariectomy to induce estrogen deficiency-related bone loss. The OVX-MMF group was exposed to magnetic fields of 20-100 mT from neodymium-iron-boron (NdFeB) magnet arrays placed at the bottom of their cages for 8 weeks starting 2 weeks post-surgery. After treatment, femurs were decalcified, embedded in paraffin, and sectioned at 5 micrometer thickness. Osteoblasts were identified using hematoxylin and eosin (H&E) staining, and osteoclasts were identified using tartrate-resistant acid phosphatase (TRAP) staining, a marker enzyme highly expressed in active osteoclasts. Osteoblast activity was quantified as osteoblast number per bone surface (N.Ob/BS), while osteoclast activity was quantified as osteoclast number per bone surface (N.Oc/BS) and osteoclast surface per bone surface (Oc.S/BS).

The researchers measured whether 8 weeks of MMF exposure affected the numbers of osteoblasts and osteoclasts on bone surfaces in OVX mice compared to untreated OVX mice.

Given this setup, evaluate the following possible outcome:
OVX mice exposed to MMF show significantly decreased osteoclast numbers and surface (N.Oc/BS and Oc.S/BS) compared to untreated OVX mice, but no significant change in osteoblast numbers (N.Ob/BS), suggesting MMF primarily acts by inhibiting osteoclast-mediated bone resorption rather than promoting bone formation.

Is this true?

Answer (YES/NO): NO